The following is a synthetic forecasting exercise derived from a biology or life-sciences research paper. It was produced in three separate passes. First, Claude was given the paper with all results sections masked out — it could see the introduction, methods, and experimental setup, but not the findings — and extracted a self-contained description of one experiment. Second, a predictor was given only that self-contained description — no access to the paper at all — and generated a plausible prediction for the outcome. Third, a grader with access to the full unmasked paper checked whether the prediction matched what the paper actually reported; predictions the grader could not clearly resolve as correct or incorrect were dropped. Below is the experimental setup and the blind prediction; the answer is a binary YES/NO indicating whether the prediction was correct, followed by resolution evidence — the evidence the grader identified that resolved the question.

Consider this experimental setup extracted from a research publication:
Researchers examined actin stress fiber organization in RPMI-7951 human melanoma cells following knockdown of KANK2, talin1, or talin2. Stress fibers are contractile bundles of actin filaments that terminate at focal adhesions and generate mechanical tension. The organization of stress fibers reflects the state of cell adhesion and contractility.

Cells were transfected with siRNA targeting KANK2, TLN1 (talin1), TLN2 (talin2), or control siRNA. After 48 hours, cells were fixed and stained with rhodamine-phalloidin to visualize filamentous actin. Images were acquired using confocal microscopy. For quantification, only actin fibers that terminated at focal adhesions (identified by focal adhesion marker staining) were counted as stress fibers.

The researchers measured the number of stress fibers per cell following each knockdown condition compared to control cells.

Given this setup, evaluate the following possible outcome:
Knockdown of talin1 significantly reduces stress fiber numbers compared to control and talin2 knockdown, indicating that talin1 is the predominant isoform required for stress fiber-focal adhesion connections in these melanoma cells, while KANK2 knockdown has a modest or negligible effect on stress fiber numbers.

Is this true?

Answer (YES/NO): YES